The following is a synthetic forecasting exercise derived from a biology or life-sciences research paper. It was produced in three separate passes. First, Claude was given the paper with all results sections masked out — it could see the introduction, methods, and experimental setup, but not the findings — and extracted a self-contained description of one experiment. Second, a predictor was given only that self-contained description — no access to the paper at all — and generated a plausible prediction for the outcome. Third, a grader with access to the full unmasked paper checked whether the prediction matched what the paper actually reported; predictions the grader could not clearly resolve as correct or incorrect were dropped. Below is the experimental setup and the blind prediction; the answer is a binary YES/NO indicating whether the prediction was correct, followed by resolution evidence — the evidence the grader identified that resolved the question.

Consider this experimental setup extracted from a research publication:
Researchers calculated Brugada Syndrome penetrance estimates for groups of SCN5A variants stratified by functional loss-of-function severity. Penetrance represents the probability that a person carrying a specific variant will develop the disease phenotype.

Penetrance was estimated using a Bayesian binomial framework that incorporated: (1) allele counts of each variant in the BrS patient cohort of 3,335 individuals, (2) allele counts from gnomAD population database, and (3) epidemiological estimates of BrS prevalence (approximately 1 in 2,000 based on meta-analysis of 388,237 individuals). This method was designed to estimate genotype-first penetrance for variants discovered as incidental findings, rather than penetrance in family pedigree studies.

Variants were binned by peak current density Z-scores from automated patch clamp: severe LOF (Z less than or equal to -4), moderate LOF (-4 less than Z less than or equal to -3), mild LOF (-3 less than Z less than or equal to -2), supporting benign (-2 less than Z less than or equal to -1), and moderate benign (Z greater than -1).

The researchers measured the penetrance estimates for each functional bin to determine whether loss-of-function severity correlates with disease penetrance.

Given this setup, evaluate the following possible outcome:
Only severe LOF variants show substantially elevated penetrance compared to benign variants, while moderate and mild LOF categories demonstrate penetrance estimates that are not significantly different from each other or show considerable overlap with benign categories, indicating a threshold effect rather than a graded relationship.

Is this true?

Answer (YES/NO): NO